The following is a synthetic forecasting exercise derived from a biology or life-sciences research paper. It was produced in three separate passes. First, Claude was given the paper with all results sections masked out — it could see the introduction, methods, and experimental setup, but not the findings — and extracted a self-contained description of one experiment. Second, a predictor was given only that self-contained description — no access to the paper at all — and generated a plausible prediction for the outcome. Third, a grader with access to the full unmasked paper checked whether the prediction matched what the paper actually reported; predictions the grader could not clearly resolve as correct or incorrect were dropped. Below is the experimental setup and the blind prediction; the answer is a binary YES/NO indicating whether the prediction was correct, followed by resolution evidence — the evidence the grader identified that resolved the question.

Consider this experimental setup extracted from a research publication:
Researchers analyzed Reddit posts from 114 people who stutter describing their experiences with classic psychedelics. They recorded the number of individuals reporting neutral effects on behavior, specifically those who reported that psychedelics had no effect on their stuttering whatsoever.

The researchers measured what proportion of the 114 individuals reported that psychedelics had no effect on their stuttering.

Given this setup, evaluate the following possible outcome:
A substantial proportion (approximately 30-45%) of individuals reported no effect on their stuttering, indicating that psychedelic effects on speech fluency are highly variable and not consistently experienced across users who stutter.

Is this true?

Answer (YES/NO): NO